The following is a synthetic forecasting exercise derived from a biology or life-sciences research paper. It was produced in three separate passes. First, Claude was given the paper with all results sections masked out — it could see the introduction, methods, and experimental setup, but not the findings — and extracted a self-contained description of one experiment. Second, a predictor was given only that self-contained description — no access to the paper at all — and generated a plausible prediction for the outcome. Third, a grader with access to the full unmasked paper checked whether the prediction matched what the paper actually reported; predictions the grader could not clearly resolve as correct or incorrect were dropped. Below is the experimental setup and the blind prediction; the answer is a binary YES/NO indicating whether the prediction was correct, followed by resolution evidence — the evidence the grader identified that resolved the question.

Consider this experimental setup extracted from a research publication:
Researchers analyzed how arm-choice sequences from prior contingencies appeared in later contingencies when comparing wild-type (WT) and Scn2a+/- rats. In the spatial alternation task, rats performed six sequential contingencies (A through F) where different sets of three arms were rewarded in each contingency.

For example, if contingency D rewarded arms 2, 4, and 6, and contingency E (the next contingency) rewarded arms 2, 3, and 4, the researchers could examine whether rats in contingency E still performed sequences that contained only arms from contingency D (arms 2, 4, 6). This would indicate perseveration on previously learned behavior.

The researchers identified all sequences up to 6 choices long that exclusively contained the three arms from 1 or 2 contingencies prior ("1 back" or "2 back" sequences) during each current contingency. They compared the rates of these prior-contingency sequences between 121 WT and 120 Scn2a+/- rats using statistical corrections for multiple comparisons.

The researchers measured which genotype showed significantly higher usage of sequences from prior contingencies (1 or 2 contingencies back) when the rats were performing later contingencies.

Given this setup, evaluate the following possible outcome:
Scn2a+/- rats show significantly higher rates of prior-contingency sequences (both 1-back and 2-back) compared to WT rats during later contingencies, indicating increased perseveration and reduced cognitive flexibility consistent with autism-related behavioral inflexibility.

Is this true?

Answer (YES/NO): YES